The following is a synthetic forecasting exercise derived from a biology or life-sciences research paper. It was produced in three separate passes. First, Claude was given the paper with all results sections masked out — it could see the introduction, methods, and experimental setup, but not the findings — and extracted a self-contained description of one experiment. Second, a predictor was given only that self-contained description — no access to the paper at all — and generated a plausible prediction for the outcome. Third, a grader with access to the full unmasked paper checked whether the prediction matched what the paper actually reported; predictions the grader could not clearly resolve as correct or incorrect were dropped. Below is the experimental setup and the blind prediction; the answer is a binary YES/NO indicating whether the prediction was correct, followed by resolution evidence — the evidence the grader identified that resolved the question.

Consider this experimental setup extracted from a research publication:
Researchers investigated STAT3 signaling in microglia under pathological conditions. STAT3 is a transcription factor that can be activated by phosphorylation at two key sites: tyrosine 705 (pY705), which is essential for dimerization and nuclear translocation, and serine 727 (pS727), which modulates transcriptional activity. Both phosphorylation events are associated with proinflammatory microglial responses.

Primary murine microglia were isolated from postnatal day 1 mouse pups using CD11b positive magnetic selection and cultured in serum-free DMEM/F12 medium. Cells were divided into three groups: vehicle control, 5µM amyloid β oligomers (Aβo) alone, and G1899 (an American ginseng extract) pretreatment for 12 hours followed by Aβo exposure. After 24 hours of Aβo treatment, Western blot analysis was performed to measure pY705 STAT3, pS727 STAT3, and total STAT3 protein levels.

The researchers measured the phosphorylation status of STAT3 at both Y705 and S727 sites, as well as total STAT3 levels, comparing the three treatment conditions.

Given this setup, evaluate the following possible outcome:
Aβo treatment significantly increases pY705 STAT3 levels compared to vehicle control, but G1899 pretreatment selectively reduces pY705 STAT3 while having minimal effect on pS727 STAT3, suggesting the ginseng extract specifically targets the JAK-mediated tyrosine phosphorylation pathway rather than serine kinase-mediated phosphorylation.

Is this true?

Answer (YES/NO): NO